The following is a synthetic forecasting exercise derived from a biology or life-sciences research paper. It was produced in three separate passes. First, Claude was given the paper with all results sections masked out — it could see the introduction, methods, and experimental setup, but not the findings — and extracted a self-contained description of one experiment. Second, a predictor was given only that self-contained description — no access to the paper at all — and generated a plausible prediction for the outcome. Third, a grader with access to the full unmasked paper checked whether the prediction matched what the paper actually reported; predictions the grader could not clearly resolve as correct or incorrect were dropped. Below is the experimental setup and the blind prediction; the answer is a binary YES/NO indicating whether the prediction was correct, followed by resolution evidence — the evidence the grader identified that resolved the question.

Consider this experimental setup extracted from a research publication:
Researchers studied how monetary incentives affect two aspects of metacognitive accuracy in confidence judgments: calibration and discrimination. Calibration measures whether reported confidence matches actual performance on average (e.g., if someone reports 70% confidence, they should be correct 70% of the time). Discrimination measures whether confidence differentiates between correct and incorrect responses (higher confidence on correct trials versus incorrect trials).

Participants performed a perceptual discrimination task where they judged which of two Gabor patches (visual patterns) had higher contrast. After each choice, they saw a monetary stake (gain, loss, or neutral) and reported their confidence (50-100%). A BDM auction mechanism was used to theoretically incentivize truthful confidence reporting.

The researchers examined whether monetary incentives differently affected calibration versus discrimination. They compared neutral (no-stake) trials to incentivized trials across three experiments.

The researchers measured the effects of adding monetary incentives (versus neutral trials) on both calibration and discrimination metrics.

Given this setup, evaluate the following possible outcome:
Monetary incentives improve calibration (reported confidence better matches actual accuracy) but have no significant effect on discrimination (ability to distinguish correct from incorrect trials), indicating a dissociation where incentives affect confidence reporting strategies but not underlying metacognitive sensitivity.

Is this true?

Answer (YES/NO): NO